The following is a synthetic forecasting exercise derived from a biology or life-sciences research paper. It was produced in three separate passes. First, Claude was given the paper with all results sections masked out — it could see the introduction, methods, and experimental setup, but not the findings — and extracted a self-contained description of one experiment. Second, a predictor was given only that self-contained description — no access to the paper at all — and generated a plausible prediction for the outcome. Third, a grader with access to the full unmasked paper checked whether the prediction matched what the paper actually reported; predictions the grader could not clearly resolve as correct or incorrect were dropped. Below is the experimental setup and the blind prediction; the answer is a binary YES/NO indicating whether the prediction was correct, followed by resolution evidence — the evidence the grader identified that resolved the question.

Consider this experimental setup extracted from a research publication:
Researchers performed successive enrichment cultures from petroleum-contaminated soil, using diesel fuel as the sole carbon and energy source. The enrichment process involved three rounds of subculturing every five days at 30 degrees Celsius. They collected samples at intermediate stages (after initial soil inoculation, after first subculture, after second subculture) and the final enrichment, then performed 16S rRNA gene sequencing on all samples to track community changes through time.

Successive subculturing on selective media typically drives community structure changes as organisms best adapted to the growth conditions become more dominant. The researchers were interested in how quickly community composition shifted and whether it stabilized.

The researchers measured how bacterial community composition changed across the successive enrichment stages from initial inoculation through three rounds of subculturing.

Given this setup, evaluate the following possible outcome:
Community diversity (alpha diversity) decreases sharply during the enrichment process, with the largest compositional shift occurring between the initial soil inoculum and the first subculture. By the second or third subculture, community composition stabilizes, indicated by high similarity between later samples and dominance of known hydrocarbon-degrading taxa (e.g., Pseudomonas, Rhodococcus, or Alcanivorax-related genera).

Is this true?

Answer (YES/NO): NO